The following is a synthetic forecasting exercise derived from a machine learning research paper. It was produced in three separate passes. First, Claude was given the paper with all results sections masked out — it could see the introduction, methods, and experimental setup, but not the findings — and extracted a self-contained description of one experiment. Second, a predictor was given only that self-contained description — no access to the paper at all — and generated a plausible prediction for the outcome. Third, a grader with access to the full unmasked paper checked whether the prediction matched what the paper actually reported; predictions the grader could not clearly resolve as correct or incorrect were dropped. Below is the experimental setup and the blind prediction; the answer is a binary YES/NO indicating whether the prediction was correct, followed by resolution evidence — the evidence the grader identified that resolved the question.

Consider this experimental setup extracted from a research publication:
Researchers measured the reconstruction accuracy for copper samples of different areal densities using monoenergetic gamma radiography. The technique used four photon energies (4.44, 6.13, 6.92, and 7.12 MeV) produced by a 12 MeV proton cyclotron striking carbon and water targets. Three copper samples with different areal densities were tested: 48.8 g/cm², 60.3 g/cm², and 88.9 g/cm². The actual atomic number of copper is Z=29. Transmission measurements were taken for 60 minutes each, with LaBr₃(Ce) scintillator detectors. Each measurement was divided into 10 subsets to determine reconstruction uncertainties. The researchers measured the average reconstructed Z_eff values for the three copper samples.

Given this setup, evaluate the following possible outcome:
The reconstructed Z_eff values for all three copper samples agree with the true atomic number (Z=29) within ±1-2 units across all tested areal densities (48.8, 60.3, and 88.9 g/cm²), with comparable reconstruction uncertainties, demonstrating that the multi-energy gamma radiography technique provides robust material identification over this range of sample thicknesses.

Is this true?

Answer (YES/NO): NO